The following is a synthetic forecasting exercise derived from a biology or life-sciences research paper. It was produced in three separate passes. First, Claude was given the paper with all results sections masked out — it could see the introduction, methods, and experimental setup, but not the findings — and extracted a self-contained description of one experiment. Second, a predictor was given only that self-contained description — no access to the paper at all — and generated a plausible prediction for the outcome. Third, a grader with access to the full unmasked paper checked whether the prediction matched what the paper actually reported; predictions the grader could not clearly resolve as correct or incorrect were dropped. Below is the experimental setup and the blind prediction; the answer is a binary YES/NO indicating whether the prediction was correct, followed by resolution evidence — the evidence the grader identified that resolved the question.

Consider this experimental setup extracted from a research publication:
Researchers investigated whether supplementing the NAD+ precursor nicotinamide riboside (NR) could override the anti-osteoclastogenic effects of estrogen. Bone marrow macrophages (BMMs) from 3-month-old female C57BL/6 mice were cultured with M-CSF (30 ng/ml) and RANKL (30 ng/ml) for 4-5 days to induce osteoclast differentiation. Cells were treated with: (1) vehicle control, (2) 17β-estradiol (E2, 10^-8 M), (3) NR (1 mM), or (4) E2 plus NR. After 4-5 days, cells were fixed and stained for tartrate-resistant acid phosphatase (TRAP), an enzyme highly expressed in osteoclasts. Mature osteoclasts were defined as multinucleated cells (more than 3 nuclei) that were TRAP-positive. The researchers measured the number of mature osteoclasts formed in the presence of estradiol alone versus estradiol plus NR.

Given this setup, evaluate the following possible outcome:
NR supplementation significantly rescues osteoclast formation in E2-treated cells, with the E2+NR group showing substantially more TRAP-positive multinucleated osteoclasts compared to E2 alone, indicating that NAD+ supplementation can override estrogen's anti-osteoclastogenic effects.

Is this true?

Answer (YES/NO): NO